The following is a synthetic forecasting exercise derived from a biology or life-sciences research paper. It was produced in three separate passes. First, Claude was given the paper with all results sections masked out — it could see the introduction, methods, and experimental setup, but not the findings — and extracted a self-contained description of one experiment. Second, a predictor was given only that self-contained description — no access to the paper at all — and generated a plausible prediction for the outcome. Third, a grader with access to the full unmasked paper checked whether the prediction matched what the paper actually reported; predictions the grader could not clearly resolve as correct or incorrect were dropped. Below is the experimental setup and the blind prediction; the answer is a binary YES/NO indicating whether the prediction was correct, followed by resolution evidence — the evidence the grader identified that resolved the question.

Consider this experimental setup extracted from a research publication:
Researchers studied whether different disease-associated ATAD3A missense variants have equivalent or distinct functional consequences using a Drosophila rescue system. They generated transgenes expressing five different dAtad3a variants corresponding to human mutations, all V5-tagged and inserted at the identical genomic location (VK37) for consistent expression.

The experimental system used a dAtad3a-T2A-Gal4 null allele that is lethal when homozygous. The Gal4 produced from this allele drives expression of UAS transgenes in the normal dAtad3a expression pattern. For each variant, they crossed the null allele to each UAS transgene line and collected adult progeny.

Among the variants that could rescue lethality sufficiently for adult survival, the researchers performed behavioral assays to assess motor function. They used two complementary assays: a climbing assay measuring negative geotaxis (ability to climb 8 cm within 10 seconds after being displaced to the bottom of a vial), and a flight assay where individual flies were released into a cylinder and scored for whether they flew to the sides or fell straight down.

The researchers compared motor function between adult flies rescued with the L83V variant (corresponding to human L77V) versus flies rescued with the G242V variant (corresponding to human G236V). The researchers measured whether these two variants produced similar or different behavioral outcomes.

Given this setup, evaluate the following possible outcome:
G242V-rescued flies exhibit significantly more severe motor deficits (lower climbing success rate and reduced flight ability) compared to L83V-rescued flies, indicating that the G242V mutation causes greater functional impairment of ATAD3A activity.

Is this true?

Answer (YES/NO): NO